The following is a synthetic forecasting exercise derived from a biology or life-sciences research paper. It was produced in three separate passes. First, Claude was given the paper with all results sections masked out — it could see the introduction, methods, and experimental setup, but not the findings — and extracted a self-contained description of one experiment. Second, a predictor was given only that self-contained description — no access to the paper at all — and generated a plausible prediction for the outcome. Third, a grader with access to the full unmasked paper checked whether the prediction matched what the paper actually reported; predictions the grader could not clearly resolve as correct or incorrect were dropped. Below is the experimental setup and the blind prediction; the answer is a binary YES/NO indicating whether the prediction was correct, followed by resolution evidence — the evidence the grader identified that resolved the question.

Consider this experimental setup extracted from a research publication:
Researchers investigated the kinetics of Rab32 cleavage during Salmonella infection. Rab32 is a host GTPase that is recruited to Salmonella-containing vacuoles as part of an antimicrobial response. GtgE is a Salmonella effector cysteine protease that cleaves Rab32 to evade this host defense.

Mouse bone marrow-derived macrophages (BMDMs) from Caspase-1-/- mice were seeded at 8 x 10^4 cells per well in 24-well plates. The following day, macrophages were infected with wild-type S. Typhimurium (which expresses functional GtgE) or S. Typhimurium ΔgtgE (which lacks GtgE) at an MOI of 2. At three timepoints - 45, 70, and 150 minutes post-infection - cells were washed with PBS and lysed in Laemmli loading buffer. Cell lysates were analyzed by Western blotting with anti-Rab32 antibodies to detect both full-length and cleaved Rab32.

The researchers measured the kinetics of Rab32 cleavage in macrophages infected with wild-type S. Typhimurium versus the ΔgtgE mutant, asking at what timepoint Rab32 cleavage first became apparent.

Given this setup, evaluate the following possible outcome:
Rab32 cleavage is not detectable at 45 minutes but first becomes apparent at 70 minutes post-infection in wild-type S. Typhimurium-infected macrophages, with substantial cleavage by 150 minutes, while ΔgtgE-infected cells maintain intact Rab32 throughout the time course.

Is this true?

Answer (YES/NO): NO